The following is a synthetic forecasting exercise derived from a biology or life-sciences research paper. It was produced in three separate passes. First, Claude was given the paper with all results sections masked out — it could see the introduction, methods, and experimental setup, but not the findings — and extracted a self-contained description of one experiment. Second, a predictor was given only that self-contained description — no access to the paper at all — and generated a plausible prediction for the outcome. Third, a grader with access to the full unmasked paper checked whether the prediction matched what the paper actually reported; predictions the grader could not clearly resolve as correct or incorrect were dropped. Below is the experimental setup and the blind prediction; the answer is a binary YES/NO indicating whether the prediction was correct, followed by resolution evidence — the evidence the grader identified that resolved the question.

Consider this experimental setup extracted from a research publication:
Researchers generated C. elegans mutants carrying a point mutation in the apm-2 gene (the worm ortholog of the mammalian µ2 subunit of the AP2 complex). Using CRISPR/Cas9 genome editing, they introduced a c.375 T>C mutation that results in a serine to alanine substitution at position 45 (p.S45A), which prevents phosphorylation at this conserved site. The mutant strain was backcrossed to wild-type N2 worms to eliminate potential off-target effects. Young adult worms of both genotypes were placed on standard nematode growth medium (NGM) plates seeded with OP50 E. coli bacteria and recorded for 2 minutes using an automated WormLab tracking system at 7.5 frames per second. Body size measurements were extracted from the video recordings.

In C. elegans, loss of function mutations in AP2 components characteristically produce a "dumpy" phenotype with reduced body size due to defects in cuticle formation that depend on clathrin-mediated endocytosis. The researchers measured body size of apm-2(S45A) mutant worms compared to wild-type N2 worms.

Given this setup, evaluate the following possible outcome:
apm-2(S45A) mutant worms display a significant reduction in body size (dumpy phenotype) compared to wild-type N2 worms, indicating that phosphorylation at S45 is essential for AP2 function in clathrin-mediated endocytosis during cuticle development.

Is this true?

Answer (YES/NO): YES